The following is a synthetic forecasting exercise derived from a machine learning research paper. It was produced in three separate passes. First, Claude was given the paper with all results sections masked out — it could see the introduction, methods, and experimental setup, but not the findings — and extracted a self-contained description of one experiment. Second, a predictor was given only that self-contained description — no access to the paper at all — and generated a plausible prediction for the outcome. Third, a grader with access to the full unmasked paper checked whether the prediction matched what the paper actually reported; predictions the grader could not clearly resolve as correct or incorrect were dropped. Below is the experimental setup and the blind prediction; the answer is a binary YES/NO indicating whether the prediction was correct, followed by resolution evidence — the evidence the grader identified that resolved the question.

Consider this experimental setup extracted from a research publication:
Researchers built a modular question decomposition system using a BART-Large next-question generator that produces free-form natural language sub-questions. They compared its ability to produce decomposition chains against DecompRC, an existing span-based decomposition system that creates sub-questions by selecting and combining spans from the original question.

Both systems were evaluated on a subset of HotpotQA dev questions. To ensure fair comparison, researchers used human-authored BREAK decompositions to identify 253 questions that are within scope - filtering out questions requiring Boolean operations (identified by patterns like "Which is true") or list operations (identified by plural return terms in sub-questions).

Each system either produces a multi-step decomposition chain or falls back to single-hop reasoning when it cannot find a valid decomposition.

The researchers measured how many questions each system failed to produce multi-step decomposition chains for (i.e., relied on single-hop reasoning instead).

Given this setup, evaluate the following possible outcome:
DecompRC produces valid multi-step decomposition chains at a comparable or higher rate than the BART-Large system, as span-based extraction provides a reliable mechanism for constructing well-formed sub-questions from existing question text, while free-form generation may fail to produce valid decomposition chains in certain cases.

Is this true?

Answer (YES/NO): NO